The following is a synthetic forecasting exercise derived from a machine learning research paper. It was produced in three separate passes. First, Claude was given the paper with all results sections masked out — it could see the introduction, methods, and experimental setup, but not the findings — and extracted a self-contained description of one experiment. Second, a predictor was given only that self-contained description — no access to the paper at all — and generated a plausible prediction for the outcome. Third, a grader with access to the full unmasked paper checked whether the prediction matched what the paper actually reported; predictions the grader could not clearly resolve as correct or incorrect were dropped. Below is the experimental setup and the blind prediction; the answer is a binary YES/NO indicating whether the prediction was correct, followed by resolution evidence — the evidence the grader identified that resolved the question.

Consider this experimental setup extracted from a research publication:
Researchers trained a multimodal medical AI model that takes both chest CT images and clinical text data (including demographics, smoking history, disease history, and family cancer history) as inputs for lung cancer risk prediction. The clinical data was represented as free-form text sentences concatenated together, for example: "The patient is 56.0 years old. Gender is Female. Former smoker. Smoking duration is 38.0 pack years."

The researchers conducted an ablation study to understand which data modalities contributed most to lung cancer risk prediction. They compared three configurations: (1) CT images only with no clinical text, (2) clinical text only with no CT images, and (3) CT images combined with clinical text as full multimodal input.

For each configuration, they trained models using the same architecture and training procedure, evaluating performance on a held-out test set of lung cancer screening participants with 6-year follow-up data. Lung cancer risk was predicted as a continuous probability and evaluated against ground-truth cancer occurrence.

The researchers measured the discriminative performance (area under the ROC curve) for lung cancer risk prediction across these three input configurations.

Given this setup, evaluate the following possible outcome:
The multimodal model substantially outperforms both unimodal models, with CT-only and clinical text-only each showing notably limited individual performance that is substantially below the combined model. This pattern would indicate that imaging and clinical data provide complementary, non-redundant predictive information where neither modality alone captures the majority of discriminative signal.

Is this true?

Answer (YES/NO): NO